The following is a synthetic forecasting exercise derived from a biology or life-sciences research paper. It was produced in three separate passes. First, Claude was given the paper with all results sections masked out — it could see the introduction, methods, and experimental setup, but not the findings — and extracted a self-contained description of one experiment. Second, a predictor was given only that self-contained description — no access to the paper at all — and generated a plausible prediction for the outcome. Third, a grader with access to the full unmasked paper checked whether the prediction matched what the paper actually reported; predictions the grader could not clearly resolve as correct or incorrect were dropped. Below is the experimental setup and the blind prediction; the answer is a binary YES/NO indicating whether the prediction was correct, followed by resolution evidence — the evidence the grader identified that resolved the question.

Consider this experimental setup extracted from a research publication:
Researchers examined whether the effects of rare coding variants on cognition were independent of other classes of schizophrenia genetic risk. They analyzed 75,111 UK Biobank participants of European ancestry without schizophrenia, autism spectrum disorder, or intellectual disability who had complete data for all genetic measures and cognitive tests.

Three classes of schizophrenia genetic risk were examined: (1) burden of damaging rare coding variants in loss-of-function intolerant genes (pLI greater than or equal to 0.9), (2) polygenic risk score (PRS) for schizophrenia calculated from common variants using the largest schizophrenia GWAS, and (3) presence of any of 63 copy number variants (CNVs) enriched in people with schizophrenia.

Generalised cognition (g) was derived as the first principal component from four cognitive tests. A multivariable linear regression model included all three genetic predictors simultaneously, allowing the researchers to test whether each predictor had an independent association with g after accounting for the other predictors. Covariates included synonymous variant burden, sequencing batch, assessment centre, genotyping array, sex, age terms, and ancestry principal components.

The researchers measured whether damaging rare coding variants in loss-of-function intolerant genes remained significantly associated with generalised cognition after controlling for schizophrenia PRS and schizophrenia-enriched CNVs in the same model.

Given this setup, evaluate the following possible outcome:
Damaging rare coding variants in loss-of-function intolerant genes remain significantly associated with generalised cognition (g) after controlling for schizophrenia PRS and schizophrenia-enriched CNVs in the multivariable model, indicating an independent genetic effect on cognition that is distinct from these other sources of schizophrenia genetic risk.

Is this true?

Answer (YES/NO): YES